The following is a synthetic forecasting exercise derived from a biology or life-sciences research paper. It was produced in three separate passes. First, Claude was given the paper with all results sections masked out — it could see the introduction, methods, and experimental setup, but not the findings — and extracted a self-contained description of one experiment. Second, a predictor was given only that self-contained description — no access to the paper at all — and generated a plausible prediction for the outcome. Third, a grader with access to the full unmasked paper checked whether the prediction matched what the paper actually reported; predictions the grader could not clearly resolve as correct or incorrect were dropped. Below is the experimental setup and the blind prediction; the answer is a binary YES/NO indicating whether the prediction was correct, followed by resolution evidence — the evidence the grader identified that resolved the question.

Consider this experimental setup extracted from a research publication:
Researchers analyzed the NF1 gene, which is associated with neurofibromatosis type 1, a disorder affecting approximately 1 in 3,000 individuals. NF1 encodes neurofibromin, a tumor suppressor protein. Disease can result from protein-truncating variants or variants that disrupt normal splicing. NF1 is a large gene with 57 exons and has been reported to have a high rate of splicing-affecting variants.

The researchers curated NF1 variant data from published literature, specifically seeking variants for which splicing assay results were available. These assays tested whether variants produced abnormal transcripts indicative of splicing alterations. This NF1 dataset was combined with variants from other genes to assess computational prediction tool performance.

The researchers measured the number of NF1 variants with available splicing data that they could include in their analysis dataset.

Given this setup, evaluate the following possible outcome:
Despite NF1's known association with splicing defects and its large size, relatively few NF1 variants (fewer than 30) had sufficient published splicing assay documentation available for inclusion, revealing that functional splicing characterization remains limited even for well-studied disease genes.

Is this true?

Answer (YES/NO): NO